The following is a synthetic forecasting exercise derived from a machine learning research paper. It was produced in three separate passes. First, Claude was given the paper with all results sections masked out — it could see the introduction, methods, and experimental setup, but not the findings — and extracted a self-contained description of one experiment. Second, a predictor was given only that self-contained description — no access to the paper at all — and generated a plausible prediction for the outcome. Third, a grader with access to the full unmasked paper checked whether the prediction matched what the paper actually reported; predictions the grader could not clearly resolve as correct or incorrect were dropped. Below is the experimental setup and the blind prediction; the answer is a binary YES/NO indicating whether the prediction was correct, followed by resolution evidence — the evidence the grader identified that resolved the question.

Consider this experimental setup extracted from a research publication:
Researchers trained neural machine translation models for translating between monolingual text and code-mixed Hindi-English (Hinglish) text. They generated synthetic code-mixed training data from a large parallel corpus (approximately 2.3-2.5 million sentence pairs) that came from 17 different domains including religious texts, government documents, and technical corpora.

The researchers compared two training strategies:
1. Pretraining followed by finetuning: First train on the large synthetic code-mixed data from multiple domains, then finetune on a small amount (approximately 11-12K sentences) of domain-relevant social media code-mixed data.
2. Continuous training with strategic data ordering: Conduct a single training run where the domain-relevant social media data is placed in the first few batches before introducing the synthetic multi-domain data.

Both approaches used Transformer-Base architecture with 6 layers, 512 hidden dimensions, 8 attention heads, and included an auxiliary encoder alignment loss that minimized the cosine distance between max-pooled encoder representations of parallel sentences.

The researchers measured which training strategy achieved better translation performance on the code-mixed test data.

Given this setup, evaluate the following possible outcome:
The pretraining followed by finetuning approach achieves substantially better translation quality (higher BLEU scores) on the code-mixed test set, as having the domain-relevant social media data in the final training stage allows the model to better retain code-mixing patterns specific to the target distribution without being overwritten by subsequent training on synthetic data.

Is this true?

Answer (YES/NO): NO